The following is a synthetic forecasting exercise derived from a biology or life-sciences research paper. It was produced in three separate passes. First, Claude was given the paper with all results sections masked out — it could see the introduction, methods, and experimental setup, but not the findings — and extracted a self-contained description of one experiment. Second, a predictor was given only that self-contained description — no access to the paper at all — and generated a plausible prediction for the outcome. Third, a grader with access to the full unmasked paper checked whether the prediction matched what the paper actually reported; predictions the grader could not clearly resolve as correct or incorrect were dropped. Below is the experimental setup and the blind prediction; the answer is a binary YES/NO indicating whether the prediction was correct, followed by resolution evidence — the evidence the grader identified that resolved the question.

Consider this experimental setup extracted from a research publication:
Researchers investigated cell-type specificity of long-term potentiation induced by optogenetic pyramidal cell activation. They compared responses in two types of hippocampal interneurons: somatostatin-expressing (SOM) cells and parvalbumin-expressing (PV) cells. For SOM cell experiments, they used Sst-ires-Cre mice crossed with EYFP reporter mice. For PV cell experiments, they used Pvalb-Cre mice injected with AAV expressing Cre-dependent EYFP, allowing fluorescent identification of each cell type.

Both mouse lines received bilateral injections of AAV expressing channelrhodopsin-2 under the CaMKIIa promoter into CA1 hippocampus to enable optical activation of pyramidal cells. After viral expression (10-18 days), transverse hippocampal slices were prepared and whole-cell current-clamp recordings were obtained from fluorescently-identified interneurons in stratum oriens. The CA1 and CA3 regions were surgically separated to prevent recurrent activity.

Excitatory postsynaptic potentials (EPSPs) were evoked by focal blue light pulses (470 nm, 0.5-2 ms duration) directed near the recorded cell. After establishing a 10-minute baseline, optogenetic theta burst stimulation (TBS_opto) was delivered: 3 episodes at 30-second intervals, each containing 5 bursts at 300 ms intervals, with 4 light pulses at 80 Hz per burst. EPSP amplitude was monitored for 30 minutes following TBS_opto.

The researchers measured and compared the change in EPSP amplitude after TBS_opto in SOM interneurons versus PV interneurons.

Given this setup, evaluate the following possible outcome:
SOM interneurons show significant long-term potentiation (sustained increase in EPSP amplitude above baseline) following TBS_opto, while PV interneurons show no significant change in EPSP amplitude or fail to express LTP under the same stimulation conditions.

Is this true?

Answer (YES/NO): YES